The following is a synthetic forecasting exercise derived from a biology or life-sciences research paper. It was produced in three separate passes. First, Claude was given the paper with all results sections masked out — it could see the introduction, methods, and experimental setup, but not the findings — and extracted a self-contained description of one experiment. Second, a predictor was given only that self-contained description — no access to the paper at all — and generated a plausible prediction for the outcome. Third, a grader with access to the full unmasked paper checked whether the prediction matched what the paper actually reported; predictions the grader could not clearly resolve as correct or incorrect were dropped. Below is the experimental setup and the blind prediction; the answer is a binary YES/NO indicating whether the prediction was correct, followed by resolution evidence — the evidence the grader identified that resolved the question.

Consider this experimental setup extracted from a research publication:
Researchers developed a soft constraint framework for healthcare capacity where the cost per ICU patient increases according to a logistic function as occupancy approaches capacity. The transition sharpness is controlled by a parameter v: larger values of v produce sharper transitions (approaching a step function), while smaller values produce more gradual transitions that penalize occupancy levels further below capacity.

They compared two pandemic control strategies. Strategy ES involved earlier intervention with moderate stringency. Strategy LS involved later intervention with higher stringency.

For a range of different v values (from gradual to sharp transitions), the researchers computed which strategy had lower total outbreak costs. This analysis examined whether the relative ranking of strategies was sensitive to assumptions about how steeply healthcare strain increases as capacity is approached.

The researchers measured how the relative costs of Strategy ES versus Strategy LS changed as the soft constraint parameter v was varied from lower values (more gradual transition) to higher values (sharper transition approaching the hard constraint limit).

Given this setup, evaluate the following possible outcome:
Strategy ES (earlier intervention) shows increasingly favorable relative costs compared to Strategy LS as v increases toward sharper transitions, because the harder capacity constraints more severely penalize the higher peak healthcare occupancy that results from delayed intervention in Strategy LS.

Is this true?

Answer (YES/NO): NO